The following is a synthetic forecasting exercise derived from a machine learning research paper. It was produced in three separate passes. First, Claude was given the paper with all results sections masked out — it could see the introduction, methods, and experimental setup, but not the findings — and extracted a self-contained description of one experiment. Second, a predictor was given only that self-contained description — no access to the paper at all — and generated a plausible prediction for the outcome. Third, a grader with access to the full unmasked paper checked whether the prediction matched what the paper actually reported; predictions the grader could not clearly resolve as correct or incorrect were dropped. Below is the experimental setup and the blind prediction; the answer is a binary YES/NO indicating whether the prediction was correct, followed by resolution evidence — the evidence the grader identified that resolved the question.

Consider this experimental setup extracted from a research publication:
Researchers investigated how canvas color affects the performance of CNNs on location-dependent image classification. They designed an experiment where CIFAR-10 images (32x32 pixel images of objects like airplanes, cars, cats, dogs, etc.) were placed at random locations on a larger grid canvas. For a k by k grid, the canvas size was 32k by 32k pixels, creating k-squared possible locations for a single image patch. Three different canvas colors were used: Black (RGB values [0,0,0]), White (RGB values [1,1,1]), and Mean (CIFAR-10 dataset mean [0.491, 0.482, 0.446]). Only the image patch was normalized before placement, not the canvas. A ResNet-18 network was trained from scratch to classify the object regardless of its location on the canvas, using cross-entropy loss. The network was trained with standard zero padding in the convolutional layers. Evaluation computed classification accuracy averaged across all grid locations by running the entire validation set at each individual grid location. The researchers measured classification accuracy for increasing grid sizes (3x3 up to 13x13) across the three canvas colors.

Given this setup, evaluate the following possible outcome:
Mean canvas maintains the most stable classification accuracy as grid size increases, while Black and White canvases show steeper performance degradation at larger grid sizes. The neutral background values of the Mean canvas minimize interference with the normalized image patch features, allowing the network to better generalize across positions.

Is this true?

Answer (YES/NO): NO